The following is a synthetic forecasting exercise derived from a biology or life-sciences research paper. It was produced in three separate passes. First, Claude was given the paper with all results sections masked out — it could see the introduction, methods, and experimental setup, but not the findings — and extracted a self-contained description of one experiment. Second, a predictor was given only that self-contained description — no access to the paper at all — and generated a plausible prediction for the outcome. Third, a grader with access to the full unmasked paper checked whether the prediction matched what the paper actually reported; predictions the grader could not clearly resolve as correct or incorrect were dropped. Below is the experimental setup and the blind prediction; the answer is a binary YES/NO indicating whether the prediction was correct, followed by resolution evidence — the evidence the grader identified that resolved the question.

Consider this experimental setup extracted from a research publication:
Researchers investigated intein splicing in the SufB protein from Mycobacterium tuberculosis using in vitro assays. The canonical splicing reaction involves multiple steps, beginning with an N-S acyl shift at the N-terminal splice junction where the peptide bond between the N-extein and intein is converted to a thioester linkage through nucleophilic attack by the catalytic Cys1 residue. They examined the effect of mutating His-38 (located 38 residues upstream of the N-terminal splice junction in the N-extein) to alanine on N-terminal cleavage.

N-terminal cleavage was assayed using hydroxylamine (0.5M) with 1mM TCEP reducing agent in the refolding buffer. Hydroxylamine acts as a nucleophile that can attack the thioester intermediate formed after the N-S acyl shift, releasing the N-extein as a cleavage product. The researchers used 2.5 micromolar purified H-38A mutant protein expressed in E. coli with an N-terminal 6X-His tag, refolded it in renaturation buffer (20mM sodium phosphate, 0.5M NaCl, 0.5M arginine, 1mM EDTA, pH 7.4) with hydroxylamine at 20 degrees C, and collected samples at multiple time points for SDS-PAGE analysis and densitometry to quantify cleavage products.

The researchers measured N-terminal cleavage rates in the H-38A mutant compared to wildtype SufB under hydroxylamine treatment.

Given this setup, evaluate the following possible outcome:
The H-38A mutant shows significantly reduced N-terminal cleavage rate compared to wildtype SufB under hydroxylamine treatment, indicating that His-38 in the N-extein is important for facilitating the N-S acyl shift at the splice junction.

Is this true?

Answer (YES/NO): NO